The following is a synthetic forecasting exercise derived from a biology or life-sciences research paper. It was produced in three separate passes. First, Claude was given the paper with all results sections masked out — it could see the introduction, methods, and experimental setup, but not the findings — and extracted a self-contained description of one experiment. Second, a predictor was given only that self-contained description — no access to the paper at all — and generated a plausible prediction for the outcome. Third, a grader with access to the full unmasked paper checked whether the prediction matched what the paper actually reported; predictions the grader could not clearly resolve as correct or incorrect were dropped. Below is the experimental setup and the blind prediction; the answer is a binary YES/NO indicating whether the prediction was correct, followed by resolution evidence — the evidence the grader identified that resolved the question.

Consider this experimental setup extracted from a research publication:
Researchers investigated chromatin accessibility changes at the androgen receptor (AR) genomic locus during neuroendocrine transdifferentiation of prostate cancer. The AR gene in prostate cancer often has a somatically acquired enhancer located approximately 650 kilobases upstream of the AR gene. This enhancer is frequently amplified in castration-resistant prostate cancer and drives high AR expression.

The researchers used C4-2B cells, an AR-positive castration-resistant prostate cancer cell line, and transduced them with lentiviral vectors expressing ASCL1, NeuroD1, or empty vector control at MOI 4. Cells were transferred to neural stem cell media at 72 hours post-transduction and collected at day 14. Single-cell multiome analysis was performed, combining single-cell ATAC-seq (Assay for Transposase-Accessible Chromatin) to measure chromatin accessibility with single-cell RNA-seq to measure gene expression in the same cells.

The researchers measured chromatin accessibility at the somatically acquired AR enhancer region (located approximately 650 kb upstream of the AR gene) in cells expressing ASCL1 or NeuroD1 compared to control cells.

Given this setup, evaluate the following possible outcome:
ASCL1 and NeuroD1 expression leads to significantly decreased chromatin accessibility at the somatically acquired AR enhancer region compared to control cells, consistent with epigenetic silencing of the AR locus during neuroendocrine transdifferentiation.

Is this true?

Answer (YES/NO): YES